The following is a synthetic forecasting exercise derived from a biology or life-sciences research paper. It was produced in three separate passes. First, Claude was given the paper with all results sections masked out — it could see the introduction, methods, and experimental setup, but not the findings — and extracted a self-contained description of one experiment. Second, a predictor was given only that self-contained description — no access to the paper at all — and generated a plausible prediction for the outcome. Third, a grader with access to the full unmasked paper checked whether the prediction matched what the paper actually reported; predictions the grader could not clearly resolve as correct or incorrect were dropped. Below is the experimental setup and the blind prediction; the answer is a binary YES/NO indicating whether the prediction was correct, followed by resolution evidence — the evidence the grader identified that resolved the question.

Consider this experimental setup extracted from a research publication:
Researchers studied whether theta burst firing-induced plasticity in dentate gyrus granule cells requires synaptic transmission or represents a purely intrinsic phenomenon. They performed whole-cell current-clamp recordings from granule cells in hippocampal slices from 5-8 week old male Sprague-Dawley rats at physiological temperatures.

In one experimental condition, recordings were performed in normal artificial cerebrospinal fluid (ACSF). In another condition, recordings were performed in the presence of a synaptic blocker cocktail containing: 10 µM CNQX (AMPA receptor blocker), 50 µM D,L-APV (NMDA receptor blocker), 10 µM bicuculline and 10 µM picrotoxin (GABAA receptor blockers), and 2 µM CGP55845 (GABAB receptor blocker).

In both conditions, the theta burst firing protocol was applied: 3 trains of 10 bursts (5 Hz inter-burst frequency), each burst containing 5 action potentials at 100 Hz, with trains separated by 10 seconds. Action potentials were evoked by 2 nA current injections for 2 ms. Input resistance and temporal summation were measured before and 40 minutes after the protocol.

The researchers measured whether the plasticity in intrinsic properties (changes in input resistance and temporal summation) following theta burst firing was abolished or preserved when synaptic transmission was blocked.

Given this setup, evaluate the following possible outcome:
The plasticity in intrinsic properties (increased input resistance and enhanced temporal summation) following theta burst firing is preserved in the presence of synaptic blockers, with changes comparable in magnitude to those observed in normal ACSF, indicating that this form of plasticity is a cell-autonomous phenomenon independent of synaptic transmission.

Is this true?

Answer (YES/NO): NO